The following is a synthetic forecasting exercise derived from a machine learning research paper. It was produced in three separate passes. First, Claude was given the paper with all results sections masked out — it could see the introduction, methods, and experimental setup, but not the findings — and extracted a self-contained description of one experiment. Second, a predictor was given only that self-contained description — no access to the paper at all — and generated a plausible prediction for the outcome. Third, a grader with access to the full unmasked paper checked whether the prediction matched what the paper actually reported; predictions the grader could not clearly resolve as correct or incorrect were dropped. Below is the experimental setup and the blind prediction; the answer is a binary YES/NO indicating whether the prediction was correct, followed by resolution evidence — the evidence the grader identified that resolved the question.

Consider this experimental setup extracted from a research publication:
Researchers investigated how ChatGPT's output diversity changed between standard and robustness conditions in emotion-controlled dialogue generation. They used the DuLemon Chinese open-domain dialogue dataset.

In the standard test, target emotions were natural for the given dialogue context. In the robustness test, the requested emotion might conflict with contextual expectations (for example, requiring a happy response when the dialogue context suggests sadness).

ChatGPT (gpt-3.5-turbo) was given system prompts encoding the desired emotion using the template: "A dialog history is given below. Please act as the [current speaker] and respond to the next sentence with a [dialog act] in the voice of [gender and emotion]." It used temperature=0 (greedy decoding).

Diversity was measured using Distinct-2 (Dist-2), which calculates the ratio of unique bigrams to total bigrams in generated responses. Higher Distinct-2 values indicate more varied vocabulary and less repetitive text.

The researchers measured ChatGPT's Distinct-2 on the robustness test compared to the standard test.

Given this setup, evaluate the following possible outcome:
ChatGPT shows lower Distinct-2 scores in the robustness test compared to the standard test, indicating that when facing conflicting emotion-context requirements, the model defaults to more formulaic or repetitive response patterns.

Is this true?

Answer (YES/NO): NO